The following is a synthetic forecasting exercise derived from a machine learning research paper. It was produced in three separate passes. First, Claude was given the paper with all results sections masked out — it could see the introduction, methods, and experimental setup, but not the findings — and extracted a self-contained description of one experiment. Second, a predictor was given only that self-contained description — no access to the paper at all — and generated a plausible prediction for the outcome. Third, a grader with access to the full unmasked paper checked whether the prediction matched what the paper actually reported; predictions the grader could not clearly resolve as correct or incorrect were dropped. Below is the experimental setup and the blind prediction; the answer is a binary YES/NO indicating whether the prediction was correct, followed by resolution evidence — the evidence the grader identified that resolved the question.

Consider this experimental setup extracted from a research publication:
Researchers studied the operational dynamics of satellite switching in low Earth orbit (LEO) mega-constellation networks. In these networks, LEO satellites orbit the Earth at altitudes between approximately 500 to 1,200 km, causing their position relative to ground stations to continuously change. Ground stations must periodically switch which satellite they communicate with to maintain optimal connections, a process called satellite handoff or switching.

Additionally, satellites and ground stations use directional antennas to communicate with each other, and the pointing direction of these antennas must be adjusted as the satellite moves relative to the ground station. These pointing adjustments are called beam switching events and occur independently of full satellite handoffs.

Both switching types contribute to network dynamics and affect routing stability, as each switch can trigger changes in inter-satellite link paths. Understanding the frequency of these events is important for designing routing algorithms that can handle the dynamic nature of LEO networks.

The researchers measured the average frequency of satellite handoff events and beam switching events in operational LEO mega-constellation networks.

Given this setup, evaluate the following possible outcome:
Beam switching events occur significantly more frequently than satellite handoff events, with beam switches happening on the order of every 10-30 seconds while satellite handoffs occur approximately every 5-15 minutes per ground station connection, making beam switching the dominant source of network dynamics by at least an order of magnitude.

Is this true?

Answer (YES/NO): NO